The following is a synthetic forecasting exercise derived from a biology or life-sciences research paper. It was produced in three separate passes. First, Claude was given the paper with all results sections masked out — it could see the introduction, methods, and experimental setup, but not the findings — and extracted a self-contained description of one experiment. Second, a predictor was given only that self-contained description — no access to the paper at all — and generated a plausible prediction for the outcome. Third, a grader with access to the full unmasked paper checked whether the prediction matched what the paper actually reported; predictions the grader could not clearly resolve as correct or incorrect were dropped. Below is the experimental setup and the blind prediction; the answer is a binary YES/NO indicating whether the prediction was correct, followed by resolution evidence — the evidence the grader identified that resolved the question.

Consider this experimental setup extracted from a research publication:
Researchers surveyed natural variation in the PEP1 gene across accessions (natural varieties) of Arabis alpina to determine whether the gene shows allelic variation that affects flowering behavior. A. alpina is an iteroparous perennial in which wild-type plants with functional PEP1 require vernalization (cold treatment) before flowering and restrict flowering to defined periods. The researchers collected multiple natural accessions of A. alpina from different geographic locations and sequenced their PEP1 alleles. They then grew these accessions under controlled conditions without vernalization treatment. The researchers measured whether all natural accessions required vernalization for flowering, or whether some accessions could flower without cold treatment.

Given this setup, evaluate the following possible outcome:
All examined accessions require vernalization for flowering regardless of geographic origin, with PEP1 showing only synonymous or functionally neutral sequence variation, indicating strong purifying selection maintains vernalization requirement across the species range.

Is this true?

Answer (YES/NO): NO